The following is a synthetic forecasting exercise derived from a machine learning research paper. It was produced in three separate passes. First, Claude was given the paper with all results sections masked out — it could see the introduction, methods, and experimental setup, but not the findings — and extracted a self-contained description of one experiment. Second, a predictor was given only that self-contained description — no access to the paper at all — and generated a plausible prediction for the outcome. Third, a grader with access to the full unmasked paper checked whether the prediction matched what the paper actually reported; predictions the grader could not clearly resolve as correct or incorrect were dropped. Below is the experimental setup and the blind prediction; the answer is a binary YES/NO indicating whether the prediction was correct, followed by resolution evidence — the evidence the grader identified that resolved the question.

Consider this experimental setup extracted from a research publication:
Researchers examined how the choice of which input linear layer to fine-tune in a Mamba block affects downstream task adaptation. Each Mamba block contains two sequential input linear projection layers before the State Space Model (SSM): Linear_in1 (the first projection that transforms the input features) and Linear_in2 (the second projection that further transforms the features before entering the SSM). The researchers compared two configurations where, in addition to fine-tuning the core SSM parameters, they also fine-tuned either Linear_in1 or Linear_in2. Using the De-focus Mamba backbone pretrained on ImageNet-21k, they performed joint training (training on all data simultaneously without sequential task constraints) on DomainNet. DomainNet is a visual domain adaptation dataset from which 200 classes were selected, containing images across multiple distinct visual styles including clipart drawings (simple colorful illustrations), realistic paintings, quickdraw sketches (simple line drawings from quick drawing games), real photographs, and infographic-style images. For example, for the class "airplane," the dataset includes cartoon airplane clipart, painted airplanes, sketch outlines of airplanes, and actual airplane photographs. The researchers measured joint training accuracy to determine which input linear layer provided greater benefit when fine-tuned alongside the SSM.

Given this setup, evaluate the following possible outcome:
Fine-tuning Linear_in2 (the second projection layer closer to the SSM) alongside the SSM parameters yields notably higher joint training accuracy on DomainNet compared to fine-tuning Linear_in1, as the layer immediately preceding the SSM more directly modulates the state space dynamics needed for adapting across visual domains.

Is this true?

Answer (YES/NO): NO